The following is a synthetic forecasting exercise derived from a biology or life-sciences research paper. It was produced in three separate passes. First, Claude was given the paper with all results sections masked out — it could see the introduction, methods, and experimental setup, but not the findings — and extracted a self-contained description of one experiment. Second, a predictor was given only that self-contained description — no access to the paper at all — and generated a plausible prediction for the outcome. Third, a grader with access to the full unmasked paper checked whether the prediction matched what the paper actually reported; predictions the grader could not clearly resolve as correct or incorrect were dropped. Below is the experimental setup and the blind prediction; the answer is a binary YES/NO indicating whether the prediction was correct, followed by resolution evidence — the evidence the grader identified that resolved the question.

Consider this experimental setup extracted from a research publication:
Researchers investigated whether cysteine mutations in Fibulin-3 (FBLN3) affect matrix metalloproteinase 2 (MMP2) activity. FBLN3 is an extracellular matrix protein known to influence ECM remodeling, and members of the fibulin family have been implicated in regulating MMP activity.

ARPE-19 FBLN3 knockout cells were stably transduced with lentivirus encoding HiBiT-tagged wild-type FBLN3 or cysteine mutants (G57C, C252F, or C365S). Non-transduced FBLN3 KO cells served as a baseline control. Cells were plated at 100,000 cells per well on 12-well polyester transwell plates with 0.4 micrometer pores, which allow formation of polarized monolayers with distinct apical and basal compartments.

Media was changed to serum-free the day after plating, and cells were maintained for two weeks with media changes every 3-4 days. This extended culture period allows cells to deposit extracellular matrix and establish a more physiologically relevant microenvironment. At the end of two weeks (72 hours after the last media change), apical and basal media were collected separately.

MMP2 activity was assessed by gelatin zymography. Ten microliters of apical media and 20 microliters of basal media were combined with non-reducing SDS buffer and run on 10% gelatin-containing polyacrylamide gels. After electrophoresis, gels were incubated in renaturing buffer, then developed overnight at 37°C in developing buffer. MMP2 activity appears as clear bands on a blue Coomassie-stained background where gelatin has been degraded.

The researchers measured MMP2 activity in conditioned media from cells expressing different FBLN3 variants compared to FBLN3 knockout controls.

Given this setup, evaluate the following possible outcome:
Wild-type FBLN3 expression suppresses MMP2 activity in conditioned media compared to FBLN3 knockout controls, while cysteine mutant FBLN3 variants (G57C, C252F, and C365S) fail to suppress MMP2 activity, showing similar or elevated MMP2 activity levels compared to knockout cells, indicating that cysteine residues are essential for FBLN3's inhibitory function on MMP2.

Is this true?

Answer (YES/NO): NO